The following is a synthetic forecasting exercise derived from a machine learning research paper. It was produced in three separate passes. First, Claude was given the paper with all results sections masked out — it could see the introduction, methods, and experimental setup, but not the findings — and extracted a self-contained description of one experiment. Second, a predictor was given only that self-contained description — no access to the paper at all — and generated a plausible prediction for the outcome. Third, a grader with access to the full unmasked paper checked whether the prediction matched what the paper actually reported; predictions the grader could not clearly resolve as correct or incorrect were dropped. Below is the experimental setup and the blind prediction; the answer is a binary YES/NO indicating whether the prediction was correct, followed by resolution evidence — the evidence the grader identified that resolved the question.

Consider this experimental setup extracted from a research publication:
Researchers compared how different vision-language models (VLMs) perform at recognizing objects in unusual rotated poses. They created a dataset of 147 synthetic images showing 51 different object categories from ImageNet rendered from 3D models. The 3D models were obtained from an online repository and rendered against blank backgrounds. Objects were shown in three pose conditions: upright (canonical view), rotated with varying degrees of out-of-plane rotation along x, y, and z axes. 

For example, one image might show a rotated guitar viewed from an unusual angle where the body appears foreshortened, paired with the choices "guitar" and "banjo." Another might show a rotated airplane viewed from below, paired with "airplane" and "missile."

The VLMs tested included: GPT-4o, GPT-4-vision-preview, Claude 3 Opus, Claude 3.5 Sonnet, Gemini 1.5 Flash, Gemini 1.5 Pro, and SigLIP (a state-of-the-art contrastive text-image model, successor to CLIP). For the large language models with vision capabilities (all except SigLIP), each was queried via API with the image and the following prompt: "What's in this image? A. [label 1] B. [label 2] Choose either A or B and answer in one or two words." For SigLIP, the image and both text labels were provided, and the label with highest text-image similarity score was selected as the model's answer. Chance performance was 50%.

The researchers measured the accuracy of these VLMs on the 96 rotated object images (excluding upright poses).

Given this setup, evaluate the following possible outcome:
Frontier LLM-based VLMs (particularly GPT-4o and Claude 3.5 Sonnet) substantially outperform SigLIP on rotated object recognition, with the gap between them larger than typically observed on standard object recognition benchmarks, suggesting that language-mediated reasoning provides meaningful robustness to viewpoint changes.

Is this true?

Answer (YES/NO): NO